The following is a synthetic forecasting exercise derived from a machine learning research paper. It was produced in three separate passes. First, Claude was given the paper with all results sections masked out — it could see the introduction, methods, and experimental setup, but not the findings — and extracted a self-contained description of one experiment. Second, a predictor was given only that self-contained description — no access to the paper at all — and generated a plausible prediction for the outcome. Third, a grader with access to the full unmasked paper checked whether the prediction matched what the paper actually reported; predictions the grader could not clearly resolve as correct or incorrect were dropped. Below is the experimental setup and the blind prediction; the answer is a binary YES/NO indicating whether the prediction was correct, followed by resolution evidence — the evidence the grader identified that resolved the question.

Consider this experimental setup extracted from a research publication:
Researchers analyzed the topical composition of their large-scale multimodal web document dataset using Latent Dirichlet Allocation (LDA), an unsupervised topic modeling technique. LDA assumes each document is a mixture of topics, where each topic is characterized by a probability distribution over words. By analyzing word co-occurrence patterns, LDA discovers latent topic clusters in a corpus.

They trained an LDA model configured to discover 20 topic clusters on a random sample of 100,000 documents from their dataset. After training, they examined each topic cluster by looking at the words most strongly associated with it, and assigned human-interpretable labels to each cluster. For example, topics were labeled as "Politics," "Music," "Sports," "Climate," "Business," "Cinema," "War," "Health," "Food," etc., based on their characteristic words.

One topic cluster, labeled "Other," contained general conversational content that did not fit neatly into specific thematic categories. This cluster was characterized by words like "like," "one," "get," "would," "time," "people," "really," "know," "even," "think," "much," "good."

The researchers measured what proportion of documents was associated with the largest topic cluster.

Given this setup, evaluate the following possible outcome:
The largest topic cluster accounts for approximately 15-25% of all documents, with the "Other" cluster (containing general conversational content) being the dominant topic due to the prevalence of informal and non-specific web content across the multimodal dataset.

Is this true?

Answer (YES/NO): NO